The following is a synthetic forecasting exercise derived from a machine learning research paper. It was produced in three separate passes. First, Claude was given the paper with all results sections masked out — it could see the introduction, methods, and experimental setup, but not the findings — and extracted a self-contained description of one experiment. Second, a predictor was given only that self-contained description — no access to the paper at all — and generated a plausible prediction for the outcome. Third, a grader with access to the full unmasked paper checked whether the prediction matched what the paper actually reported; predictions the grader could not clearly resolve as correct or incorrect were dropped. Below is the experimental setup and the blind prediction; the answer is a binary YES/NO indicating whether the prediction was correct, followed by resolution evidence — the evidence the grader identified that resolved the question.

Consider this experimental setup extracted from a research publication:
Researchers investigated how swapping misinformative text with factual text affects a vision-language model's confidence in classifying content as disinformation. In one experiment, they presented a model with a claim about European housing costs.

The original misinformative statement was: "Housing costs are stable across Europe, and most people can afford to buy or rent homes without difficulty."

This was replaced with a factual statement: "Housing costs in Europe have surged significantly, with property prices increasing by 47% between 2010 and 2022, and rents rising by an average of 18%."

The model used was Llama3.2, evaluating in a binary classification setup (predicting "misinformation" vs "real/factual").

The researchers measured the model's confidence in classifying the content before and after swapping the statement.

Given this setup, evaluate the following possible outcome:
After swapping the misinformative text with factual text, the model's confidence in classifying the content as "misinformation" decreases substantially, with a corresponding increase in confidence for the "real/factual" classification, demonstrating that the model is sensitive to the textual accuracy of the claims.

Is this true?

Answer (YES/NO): YES